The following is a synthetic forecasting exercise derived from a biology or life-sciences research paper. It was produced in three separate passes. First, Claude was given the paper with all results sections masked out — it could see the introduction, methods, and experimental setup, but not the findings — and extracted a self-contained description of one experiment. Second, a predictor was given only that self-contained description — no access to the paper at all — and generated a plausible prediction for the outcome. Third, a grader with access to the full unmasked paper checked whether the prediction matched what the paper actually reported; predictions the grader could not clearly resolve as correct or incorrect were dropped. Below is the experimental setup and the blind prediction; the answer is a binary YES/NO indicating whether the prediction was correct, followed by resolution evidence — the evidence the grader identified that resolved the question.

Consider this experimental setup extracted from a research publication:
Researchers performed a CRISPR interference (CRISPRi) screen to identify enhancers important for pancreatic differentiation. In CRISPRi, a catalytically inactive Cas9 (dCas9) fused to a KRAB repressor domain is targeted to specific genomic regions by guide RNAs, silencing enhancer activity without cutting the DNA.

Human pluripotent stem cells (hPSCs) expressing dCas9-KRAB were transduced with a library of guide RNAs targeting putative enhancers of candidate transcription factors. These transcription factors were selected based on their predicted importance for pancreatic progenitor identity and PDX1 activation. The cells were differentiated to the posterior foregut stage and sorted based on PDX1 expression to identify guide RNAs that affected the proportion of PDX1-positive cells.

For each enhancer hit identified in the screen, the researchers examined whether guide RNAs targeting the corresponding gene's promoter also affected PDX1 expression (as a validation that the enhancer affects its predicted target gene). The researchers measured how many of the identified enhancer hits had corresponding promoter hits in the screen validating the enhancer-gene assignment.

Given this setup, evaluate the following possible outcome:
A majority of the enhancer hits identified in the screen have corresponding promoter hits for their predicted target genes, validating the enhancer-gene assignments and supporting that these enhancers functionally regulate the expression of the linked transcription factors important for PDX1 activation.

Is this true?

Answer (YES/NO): YES